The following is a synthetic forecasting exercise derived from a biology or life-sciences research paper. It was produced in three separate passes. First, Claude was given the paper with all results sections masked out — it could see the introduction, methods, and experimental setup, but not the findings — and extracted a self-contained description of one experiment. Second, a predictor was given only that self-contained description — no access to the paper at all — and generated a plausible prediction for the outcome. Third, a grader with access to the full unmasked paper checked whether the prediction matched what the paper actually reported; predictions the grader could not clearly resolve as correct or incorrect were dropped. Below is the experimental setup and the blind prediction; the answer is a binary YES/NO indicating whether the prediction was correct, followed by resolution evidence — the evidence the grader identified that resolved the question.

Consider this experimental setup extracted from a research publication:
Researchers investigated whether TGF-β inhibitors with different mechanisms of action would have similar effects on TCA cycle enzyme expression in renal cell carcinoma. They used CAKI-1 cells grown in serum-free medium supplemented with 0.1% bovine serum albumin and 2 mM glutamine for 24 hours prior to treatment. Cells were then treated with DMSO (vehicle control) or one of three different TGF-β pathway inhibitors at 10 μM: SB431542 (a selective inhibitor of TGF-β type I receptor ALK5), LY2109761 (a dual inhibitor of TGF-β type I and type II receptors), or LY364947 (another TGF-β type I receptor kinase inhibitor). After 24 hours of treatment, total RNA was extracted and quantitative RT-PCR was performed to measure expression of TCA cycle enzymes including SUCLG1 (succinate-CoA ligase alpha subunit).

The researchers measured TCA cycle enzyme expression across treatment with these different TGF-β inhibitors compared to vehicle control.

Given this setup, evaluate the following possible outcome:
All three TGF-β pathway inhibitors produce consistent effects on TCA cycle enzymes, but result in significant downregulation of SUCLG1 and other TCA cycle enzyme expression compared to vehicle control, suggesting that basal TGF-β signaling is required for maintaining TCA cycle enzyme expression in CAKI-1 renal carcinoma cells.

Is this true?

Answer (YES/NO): NO